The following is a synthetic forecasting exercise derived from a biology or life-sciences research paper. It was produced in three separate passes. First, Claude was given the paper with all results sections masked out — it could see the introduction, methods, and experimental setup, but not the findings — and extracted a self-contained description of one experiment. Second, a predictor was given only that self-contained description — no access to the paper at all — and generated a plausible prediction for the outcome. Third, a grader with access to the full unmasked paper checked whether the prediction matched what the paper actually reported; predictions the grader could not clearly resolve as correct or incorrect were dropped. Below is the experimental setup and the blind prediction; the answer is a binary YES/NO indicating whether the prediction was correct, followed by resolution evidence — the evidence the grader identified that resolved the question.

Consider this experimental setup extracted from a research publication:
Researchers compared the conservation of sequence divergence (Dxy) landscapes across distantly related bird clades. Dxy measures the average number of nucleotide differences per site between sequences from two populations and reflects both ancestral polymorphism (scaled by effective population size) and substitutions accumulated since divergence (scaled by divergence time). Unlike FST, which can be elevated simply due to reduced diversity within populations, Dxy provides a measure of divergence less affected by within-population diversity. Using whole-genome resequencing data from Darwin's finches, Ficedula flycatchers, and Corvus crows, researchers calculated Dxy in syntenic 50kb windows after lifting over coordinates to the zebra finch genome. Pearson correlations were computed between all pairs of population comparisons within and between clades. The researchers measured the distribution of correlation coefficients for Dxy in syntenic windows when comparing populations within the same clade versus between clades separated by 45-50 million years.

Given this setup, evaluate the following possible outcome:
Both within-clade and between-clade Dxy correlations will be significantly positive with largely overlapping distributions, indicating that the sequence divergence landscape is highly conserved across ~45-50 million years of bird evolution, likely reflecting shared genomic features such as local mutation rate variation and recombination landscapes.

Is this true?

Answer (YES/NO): NO